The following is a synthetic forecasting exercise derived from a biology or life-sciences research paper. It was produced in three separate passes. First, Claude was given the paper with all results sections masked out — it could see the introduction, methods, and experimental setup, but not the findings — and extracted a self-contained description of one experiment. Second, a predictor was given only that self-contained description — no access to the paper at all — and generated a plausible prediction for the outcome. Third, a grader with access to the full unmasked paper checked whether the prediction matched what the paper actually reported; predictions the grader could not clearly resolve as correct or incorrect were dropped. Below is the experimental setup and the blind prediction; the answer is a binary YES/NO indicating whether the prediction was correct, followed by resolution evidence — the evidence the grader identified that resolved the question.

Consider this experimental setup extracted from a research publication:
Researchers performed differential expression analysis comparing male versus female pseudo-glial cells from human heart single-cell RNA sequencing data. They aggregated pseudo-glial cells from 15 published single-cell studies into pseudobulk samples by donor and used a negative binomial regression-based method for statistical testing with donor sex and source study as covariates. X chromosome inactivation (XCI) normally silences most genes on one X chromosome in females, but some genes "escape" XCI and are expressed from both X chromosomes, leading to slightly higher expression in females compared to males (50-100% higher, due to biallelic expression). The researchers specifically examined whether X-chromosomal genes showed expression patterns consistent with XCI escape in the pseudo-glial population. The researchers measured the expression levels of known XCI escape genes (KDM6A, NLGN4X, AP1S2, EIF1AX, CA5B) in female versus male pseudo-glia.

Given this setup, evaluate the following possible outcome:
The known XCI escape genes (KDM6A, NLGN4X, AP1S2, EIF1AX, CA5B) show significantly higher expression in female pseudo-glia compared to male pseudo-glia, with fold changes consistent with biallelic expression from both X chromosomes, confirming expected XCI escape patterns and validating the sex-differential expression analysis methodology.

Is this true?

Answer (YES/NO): YES